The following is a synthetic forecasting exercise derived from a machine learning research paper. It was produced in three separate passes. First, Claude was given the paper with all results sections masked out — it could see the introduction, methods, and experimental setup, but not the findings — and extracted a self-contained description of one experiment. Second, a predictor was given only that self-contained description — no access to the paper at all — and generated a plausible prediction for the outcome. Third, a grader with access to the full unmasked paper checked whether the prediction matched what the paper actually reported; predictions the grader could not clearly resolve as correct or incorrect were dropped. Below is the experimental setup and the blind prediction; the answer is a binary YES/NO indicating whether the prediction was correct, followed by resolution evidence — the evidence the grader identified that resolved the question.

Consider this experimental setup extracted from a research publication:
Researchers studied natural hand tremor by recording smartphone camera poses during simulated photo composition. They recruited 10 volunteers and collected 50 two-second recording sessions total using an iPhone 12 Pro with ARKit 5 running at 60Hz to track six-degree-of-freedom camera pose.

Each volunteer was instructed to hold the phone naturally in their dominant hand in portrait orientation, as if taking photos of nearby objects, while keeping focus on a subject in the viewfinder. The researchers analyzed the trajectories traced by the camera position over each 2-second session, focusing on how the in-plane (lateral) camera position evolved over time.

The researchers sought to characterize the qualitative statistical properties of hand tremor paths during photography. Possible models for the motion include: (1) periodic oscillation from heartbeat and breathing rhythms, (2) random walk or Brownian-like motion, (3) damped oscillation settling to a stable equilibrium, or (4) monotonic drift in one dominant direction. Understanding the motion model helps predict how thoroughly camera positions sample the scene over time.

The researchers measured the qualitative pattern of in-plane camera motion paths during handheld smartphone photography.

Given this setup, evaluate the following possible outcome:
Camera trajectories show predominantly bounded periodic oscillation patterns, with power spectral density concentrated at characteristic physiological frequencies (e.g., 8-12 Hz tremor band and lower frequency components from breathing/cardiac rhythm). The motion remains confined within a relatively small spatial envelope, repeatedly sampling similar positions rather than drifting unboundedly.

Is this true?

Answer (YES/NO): NO